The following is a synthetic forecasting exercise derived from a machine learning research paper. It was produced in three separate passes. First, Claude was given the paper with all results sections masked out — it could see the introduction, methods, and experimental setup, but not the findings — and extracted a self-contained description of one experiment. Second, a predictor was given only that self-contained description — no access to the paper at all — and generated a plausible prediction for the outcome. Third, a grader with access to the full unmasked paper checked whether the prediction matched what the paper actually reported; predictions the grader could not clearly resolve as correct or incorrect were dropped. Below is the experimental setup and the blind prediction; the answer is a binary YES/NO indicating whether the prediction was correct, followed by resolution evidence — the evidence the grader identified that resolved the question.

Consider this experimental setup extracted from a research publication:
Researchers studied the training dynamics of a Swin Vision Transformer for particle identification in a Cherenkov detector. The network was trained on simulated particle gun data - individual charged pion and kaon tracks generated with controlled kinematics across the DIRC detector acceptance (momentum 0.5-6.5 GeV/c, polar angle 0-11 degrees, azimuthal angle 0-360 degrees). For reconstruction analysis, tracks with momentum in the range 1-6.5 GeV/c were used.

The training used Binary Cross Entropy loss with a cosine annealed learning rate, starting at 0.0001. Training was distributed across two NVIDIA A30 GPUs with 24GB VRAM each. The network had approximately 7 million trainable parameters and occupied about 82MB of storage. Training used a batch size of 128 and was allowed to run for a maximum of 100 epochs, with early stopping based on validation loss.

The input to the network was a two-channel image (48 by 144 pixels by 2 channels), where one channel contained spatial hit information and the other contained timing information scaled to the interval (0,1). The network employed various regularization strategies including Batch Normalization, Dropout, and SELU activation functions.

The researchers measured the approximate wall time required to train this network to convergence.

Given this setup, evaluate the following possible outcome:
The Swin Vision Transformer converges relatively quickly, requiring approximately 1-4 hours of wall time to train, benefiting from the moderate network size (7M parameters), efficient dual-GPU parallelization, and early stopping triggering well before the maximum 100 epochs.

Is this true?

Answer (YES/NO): NO